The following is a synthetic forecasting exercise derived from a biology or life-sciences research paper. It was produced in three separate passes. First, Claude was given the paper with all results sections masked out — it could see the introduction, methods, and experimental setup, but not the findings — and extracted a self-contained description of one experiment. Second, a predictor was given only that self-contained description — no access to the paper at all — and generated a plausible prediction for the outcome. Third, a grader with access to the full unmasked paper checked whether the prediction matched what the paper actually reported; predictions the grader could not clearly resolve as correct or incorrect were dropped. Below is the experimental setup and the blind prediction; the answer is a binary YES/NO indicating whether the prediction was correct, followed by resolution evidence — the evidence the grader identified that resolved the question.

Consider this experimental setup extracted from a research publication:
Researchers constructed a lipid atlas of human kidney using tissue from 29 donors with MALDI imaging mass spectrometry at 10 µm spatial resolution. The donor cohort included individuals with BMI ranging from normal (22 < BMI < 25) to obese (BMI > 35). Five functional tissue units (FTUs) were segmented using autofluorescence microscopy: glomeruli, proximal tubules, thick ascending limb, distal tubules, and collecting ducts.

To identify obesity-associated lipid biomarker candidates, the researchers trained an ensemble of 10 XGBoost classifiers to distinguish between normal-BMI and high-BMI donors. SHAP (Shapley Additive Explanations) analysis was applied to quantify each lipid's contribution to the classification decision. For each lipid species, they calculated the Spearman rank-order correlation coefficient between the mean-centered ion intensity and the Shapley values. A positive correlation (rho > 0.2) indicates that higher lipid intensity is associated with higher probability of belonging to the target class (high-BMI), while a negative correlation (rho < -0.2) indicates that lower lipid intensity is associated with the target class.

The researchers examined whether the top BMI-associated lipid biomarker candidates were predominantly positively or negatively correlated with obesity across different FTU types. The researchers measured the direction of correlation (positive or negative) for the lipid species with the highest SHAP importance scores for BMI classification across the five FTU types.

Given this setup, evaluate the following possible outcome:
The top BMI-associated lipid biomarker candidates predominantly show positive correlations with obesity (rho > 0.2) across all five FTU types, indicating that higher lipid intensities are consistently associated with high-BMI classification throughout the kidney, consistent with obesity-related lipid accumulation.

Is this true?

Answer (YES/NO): NO